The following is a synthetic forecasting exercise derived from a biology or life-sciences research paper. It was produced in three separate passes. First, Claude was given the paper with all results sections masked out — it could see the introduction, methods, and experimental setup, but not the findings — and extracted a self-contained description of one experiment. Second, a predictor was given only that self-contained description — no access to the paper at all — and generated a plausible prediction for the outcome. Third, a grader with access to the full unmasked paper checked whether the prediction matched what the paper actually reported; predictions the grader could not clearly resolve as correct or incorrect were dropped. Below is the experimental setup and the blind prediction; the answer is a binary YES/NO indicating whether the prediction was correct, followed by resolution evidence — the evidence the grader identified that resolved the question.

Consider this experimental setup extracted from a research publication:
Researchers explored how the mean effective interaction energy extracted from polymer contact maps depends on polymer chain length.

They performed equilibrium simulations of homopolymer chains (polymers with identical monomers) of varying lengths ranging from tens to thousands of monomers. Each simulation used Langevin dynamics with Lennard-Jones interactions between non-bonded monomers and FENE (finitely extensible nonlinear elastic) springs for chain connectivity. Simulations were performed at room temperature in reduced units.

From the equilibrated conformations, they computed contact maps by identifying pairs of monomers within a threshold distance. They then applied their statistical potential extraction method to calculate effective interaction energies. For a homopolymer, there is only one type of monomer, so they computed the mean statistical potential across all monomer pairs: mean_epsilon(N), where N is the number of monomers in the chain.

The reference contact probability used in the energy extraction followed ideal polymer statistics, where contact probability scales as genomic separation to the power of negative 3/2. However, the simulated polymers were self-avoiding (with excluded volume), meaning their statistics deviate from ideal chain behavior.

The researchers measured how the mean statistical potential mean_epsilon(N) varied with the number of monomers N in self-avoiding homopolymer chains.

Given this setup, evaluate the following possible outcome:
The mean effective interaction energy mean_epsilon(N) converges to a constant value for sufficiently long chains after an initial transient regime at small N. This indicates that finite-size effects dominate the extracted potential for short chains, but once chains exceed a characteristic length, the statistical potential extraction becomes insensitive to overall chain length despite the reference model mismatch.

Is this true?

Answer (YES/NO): NO